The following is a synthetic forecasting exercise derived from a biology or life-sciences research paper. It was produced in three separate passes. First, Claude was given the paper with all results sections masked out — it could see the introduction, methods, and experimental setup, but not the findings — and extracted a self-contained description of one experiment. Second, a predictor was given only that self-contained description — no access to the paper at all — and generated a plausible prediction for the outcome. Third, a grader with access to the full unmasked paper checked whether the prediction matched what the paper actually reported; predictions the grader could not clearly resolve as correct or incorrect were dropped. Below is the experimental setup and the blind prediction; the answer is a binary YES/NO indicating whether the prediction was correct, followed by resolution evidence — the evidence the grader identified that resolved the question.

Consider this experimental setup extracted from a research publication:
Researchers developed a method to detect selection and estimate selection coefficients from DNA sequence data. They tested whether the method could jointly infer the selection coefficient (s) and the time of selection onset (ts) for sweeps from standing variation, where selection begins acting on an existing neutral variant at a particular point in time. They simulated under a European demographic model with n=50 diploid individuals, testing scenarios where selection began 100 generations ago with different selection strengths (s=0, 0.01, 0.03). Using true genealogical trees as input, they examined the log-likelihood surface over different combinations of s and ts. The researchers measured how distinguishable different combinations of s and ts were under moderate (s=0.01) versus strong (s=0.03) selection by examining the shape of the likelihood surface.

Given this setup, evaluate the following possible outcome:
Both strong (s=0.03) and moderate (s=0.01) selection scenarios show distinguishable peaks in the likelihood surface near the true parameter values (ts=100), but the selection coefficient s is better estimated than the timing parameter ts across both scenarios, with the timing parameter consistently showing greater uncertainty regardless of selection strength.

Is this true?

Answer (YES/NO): NO